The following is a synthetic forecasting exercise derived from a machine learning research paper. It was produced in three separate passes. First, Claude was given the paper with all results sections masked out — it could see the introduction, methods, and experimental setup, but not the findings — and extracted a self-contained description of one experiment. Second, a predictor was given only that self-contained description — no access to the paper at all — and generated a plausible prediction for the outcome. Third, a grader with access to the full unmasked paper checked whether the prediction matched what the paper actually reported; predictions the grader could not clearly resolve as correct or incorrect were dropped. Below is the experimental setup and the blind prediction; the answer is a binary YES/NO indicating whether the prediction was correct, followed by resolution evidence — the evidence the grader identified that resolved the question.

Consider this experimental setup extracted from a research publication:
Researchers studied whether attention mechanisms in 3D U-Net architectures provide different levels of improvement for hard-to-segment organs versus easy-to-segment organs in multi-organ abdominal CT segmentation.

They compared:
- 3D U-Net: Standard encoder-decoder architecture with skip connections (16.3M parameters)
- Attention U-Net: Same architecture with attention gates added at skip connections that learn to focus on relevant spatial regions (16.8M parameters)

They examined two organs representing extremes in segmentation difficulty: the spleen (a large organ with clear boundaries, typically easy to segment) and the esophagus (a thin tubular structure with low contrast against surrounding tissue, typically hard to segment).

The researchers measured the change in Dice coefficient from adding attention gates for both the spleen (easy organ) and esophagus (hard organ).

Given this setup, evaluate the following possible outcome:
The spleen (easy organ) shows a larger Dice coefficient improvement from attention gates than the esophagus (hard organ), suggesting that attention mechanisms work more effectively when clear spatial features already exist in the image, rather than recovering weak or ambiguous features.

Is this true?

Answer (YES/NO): YES